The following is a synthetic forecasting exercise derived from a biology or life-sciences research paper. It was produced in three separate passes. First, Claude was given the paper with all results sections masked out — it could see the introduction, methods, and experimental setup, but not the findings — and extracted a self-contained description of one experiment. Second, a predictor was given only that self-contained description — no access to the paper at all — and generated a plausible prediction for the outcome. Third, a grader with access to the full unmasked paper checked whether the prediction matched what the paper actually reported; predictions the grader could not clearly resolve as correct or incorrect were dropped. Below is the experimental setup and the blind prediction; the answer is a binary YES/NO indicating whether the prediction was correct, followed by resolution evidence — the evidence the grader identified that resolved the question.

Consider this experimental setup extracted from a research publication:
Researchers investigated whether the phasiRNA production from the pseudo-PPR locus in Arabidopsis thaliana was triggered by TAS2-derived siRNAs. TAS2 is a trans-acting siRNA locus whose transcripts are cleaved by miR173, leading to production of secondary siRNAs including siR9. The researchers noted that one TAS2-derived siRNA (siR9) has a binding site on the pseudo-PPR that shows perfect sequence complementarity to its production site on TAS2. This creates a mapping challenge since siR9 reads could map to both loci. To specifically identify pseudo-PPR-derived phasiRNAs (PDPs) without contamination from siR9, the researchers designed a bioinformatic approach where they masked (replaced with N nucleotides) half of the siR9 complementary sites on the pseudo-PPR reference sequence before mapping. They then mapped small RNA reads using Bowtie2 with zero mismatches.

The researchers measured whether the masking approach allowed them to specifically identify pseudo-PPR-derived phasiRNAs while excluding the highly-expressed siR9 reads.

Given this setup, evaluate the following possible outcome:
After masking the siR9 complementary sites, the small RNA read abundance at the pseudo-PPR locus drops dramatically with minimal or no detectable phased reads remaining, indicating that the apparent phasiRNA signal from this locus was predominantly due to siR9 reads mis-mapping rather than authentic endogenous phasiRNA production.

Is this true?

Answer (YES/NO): NO